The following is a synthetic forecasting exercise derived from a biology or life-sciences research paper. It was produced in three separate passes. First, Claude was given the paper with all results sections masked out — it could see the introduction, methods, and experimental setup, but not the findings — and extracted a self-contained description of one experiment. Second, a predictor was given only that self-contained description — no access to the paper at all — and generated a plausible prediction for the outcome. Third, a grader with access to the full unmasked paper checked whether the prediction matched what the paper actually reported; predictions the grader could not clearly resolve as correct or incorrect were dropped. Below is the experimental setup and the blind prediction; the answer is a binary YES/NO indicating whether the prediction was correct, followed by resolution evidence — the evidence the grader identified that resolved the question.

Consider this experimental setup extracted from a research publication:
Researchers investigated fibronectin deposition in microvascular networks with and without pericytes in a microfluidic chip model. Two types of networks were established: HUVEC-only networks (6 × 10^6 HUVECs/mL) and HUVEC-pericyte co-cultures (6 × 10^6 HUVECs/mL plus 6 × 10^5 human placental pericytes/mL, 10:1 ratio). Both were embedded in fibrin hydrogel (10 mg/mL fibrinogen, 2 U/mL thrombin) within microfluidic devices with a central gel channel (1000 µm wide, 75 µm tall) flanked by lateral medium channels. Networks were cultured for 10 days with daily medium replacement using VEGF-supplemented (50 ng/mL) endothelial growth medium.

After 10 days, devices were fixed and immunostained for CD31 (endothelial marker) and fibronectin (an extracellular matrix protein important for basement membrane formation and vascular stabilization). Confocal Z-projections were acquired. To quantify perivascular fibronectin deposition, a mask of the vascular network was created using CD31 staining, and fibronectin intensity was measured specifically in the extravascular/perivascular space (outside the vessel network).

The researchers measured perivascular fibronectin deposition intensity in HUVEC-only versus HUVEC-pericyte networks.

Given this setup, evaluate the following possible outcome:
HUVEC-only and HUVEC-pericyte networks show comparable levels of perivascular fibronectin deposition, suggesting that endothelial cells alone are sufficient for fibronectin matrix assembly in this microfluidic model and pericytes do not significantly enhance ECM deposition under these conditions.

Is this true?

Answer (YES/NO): NO